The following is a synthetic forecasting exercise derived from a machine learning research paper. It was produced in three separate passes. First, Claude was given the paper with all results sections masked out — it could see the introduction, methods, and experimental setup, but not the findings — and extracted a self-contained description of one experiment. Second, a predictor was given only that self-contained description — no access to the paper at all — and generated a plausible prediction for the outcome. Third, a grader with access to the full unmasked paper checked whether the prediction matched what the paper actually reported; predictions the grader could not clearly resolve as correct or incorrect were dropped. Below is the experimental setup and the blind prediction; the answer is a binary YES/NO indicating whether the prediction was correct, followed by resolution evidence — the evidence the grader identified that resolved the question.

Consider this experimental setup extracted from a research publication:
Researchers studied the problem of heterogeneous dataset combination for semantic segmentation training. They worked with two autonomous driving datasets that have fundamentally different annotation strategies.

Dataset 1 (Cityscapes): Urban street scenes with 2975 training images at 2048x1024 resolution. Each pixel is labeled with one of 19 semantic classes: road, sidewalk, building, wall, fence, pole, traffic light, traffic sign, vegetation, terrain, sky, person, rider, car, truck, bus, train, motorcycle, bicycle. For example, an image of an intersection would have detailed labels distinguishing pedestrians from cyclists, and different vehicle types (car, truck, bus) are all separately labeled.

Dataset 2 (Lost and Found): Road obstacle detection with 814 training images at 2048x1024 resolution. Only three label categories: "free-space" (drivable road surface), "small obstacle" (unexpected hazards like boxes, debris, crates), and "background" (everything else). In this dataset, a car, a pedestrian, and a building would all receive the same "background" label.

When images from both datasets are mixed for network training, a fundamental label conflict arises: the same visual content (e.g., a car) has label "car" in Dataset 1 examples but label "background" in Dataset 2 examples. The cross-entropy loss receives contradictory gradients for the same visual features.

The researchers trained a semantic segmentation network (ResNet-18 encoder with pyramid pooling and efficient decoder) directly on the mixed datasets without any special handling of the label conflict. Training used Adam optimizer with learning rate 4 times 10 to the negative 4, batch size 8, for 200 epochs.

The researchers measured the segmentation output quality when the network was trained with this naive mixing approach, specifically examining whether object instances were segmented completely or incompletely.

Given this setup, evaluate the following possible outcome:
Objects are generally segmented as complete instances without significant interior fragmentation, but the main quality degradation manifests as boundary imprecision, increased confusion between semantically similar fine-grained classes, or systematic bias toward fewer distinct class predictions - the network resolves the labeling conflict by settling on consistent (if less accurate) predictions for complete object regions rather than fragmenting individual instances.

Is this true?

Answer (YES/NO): NO